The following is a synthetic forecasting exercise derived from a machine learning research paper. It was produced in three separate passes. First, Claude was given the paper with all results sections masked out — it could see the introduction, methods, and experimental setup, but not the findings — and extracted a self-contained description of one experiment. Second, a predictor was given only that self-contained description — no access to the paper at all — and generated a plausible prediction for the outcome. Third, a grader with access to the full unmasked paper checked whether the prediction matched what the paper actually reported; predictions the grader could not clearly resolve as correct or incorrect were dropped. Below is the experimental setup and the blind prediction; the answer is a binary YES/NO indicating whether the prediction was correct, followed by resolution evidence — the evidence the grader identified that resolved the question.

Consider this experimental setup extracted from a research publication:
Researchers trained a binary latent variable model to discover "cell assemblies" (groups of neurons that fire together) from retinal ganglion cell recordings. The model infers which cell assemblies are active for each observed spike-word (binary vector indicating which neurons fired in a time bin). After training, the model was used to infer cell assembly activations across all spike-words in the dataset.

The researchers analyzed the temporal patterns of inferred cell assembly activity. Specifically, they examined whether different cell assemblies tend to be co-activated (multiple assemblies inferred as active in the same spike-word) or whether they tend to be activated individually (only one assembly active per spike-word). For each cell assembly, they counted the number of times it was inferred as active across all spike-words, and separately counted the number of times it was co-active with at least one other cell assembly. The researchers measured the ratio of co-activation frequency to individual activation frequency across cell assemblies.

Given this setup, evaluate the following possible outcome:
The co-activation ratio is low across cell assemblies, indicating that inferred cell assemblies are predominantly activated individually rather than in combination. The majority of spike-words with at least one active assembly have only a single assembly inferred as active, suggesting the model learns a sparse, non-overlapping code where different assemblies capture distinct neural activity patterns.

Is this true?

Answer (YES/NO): YES